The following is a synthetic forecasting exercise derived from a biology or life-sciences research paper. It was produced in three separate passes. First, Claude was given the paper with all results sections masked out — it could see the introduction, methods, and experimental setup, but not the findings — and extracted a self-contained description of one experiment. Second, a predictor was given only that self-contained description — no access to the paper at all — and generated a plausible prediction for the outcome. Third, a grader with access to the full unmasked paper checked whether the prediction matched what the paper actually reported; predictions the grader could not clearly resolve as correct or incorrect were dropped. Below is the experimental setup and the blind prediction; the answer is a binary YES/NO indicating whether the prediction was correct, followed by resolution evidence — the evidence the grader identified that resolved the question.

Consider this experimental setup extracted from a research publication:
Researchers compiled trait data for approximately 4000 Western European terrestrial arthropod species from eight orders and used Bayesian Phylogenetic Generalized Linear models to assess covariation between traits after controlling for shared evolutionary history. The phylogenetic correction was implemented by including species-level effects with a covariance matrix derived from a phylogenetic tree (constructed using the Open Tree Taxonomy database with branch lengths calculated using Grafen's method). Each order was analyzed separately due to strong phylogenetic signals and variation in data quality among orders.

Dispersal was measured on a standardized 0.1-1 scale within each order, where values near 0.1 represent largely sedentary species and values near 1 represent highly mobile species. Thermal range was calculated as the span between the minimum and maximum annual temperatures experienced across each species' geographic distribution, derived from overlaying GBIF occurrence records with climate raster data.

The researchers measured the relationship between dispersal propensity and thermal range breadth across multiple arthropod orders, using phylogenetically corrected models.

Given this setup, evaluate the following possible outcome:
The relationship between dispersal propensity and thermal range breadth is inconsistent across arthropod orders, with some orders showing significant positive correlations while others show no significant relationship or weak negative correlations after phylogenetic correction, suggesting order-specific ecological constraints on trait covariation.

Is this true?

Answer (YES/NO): NO